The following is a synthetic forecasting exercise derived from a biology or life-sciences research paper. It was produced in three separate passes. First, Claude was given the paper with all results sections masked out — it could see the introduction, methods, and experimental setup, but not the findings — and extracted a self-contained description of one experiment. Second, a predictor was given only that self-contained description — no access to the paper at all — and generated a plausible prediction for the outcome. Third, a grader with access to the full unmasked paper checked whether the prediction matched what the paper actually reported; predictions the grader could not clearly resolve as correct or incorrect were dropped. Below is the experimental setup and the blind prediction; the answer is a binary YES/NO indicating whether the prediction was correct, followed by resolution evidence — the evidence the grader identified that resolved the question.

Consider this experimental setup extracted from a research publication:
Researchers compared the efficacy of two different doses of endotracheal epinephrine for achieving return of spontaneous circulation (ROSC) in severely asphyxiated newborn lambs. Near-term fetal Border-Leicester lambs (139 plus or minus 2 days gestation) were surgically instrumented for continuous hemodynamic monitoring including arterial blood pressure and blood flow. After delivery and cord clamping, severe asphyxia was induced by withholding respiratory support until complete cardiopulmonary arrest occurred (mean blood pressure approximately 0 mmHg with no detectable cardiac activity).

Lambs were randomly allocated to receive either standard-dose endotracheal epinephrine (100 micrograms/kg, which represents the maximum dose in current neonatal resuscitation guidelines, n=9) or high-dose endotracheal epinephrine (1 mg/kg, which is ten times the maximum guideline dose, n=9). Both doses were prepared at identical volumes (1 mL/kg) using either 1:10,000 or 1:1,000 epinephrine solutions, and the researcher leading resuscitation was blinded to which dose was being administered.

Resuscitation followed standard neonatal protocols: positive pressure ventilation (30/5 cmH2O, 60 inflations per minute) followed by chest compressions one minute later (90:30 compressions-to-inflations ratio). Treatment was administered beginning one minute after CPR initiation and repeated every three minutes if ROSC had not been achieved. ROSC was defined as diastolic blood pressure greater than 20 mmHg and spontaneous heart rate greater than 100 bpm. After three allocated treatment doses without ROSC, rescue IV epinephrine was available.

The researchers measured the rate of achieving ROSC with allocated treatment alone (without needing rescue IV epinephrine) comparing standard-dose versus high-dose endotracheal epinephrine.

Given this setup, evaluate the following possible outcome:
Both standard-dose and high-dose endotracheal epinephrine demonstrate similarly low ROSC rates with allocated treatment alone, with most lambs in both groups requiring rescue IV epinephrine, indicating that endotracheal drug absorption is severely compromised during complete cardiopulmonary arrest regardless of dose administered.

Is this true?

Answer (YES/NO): NO